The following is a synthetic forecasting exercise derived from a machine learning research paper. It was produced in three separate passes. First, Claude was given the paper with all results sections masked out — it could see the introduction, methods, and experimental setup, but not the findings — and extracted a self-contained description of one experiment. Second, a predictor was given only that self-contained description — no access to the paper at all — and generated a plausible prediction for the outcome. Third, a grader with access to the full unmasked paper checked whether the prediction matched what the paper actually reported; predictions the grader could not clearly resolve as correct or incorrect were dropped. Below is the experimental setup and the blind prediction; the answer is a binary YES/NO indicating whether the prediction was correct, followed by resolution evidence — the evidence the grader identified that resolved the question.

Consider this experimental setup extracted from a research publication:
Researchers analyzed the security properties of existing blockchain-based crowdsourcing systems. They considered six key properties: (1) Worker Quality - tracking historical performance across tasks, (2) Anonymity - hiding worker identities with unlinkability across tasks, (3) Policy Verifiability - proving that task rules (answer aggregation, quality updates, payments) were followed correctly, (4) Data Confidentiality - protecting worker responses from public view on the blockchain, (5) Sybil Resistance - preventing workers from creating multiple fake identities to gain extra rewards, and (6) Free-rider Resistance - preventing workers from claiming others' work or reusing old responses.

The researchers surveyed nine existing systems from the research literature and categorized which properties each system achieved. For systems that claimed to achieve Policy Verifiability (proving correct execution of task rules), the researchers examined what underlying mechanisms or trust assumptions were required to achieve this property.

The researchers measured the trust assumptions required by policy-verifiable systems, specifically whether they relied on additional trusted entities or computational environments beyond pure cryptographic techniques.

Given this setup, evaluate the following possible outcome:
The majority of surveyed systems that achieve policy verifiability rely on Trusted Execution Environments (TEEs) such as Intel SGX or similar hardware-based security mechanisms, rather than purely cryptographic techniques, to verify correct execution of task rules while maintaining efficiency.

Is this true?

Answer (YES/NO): NO